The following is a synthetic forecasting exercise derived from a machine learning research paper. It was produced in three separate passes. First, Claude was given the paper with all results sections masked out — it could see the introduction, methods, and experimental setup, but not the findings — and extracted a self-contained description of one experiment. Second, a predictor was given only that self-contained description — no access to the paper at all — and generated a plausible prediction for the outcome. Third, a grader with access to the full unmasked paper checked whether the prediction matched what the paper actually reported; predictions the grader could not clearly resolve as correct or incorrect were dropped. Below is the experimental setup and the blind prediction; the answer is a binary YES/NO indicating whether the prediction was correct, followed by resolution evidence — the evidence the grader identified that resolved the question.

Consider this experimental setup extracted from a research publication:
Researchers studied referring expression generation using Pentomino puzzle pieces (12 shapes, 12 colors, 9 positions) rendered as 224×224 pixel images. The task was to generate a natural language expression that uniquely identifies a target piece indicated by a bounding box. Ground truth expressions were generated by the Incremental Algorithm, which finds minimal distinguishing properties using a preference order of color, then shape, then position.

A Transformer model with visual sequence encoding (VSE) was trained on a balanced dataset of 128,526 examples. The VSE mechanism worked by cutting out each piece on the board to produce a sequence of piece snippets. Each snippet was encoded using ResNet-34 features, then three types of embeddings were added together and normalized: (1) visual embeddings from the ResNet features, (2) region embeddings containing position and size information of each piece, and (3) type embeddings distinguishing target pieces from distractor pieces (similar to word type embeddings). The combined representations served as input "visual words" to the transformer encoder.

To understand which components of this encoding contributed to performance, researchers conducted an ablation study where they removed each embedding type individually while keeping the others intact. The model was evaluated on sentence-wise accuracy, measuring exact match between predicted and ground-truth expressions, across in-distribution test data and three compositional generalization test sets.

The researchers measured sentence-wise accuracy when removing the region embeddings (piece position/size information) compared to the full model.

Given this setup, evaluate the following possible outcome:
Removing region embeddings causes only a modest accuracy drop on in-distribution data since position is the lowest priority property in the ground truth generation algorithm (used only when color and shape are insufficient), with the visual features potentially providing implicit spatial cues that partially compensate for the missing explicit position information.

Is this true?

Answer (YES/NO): NO